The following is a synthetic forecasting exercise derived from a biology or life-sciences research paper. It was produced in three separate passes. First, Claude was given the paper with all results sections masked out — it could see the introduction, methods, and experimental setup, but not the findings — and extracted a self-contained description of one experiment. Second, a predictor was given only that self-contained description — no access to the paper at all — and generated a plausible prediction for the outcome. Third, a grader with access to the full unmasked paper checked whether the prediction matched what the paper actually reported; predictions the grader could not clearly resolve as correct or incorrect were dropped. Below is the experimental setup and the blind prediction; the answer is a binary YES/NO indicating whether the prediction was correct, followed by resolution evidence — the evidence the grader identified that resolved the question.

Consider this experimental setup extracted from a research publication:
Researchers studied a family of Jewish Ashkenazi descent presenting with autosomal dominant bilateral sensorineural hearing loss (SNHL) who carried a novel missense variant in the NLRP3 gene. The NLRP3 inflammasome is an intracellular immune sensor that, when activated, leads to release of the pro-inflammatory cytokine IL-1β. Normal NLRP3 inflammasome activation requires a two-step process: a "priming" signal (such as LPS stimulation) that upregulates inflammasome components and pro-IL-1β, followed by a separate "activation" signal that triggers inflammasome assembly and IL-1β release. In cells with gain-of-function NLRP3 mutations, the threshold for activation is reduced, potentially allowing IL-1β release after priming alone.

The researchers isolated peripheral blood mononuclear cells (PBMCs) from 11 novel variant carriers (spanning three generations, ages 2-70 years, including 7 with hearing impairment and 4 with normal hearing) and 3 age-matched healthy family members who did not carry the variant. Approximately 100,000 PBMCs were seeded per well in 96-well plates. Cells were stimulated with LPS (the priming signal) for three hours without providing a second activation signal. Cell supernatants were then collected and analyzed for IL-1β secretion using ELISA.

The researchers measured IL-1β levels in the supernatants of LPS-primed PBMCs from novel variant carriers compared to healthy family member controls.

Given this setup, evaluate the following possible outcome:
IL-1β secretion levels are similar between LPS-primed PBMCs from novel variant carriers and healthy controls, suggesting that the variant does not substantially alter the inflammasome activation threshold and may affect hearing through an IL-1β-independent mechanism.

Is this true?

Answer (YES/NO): NO